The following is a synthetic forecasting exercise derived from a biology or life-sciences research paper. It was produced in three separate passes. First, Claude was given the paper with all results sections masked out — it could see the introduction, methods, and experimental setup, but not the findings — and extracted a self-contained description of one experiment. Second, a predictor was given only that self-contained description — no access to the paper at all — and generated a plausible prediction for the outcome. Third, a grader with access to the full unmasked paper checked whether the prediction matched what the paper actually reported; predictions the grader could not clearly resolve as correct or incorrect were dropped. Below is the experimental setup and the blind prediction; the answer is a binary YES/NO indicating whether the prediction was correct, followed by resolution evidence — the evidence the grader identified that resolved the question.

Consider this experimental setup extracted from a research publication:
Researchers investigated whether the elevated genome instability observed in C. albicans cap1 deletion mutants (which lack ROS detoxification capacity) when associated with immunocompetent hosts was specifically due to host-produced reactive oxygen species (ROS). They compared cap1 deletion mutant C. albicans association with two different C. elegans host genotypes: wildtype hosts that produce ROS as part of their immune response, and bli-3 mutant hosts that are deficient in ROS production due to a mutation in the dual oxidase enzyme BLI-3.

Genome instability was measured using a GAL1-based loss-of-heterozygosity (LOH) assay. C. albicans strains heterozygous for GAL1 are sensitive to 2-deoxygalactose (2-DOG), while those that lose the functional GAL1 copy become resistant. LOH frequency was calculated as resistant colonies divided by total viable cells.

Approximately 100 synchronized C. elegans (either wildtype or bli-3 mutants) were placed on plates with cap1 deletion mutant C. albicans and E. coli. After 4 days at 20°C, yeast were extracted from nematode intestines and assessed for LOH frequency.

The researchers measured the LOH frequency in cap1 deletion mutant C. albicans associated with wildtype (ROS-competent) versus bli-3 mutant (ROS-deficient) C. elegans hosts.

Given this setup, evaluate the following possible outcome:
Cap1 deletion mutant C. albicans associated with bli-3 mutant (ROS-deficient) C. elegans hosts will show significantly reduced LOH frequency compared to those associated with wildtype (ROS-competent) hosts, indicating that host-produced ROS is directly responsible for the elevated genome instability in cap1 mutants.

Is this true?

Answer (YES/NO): YES